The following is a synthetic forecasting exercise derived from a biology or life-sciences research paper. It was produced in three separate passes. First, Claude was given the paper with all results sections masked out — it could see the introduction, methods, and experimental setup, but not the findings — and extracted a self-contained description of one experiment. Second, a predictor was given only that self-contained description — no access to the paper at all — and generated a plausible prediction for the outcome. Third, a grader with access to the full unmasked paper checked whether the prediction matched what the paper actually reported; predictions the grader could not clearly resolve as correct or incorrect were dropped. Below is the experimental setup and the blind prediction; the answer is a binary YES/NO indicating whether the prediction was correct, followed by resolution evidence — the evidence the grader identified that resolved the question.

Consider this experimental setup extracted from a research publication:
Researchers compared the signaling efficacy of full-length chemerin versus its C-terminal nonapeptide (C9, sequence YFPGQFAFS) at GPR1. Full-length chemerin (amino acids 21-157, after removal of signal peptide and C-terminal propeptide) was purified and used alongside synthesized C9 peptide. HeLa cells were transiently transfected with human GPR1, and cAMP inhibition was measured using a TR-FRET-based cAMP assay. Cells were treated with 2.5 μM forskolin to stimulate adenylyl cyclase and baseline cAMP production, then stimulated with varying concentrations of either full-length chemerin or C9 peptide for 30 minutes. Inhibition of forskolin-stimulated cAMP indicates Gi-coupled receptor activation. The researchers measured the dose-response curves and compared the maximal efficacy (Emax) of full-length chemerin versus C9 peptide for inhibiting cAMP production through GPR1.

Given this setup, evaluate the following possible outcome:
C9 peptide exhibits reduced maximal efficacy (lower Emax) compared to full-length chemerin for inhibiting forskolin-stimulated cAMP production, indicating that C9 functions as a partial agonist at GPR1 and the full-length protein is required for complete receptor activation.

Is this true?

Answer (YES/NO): NO